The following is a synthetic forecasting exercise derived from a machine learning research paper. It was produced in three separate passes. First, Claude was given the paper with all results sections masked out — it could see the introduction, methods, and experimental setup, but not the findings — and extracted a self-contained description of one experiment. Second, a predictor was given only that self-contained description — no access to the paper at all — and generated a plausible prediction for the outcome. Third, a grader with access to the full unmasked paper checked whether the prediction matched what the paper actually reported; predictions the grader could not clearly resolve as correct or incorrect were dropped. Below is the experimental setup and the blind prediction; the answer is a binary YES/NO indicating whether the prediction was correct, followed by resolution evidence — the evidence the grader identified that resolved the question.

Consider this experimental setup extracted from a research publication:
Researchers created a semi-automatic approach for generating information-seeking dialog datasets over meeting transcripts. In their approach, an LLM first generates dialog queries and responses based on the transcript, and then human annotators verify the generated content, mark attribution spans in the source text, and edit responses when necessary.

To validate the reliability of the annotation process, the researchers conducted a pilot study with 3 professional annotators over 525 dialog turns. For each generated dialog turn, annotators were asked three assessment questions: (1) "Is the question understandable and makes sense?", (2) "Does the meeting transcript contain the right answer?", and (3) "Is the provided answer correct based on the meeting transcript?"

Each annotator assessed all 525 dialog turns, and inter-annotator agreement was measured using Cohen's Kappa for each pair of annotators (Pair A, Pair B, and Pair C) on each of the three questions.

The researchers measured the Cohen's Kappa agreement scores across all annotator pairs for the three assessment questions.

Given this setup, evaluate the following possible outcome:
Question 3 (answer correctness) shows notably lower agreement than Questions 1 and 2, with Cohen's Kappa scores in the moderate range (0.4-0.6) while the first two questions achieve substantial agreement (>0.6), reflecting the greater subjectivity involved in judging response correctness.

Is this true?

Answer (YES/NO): NO